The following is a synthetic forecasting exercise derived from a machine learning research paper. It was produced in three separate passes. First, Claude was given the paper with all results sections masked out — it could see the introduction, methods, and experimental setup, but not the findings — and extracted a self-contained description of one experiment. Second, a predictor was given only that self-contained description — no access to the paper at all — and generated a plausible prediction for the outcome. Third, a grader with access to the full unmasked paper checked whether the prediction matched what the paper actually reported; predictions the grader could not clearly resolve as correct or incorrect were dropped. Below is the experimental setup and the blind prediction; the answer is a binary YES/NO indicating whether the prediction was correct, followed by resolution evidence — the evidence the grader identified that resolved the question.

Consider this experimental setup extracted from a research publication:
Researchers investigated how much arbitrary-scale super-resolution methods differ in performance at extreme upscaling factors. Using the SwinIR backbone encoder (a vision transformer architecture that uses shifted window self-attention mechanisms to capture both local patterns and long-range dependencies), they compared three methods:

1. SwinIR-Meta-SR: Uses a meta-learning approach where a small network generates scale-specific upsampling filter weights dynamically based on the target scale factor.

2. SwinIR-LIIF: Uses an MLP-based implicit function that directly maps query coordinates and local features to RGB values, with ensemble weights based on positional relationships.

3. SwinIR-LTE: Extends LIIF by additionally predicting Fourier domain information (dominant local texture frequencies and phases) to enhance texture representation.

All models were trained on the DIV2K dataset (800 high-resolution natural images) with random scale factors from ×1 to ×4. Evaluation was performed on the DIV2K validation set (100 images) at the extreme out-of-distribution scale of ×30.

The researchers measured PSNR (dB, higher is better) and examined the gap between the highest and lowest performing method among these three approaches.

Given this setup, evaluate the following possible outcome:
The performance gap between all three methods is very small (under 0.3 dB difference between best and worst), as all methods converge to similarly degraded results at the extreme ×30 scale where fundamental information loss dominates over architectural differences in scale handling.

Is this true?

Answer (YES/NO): YES